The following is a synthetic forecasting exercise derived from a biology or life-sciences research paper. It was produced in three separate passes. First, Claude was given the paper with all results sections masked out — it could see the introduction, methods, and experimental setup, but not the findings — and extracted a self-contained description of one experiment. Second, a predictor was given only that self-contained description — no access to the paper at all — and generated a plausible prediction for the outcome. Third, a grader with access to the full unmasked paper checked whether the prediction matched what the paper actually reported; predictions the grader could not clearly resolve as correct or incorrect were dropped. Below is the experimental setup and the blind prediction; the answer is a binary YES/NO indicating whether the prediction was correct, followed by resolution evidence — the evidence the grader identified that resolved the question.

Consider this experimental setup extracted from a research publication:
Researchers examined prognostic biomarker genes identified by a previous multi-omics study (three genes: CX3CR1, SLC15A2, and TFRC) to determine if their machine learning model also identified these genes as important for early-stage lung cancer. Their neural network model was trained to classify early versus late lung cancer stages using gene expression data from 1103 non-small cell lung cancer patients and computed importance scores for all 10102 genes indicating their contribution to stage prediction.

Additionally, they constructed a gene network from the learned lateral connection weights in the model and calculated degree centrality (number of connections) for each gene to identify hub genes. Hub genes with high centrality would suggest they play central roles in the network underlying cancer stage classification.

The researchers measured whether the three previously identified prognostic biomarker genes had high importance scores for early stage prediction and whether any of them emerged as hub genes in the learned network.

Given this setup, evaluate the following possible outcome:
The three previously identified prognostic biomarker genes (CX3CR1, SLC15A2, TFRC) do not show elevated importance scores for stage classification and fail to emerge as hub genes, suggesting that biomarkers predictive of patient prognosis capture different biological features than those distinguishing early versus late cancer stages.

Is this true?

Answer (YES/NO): NO